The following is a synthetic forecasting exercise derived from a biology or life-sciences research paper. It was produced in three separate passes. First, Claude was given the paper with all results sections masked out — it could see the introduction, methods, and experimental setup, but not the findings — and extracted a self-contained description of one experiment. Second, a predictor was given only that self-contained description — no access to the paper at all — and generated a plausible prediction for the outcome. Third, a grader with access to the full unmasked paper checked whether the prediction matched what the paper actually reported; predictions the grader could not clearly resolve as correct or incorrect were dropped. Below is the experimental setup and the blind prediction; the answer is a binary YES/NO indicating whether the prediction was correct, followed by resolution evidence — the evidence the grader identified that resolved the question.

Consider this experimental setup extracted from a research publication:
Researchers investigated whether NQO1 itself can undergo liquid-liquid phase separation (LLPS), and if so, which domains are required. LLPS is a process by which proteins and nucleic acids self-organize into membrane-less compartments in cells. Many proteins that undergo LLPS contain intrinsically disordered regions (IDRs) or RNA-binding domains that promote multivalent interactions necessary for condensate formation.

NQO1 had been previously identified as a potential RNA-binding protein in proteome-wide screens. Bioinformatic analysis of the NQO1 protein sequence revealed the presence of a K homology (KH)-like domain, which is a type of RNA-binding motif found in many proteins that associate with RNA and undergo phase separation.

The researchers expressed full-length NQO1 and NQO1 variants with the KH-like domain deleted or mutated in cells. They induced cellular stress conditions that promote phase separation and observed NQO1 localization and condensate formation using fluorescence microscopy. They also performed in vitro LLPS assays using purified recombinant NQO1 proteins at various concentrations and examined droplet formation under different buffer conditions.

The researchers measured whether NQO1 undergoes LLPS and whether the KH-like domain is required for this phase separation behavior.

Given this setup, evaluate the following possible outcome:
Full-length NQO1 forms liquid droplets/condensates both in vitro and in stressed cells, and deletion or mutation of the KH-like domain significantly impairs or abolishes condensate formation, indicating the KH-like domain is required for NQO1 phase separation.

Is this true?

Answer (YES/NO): YES